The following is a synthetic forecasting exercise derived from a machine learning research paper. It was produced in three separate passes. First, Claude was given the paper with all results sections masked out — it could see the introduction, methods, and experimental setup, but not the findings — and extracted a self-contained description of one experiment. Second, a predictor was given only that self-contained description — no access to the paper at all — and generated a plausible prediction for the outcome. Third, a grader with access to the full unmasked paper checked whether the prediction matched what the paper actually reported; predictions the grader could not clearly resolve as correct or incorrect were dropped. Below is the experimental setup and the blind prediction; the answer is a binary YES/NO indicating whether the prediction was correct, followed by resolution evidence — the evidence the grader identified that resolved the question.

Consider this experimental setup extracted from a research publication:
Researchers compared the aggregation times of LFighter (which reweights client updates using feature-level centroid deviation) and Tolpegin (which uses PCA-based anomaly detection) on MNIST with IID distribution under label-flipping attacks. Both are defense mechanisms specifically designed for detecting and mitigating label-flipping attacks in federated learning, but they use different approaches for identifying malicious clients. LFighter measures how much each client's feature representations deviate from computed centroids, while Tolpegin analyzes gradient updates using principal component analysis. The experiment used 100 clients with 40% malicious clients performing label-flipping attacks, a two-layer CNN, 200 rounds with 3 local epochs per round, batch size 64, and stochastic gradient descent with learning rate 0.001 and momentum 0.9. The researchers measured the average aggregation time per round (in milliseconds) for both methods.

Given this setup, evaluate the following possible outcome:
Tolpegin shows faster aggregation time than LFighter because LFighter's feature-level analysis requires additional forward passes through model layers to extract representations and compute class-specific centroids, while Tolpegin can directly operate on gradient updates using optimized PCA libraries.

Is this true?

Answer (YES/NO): NO